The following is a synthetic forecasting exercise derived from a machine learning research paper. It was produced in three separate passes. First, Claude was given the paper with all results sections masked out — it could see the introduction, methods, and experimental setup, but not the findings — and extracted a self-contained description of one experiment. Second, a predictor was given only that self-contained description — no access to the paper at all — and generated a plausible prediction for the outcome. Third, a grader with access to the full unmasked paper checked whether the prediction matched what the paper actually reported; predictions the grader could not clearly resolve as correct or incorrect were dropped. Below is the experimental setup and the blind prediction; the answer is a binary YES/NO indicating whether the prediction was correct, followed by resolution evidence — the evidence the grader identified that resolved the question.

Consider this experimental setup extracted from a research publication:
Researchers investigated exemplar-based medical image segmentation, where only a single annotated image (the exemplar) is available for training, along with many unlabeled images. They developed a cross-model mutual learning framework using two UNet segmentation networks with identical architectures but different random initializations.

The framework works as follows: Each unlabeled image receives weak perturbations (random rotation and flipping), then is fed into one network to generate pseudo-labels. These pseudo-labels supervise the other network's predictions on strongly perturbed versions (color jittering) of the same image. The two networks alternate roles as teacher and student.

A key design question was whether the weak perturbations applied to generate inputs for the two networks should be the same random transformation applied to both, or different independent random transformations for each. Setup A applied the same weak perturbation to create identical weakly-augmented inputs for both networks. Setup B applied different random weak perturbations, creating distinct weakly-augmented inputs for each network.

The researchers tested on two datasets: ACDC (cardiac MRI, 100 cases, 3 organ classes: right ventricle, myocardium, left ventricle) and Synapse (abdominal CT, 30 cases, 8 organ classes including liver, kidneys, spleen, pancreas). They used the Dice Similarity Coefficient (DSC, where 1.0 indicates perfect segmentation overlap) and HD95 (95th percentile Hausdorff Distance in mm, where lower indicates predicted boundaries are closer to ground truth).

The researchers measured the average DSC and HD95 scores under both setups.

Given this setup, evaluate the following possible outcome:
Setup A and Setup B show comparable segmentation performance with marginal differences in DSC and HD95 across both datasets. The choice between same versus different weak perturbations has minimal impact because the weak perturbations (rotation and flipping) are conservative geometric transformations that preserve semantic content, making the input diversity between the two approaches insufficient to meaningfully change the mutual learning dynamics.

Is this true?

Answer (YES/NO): NO